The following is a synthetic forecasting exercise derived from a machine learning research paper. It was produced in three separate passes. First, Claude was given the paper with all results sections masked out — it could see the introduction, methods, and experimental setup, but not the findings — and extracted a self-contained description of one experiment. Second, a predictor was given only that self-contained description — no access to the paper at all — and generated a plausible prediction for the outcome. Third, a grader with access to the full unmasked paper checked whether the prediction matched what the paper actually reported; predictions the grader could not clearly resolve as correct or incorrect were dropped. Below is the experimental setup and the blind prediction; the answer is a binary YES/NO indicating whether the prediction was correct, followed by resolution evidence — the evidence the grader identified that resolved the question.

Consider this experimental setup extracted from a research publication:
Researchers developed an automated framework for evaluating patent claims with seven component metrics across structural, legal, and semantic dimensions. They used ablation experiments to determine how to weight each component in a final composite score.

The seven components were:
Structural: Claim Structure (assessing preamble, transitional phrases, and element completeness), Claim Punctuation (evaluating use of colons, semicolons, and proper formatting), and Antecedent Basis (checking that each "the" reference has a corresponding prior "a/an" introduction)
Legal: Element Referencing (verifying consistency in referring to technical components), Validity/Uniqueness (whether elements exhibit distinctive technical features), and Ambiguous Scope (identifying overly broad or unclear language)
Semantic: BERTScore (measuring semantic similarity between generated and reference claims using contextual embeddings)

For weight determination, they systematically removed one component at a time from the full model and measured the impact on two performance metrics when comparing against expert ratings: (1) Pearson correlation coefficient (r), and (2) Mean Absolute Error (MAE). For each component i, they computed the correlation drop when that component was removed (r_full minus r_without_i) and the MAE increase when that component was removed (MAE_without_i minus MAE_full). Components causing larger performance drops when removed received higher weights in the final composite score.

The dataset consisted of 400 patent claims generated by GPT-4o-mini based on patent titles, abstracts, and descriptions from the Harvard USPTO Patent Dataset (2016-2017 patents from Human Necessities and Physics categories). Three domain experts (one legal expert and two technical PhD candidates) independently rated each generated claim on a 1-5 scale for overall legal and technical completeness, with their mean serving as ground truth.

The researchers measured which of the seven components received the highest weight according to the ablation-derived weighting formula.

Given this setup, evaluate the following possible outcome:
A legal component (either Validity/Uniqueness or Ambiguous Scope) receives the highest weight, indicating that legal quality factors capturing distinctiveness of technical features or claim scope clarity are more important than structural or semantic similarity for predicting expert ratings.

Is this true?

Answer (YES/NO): YES